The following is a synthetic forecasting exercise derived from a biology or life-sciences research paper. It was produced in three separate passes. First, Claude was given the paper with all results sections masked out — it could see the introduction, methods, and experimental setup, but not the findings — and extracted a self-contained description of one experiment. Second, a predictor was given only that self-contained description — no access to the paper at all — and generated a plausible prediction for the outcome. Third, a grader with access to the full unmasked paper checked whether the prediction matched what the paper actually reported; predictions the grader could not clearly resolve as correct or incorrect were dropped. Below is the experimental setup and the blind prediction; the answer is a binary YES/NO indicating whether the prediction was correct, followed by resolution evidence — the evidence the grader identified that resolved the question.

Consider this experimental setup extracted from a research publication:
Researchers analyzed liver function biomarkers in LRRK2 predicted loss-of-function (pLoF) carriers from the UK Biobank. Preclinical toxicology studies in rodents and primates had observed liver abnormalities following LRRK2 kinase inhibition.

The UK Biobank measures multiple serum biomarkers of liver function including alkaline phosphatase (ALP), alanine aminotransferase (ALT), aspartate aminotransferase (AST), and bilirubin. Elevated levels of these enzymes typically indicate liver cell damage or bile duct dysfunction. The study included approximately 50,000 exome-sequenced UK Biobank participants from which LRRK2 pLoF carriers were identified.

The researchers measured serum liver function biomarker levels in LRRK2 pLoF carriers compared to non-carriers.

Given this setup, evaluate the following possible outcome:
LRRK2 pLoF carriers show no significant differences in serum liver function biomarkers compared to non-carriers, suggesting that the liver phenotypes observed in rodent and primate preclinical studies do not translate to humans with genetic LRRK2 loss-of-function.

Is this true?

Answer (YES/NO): YES